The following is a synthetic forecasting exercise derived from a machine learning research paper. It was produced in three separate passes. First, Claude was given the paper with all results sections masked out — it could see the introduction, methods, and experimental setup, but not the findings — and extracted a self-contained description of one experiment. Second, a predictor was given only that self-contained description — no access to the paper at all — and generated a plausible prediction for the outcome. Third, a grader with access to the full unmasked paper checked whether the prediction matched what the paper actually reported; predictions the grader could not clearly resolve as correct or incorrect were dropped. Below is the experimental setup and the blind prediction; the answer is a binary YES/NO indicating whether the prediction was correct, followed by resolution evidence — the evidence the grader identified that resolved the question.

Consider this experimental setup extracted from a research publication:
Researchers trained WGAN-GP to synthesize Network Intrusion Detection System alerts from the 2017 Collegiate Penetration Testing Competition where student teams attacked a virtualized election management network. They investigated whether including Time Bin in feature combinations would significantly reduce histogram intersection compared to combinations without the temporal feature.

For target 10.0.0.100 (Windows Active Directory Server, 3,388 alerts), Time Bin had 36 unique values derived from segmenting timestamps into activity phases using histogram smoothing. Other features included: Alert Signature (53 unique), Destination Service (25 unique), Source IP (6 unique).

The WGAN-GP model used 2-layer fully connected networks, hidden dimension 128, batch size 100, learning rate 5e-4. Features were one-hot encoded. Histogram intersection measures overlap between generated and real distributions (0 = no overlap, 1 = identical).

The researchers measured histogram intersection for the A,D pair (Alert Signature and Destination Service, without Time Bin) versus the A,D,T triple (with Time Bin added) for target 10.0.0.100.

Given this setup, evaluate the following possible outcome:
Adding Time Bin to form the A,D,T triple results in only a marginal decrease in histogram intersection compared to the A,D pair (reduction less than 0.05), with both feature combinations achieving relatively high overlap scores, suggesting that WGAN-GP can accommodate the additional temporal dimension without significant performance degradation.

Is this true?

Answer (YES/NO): YES